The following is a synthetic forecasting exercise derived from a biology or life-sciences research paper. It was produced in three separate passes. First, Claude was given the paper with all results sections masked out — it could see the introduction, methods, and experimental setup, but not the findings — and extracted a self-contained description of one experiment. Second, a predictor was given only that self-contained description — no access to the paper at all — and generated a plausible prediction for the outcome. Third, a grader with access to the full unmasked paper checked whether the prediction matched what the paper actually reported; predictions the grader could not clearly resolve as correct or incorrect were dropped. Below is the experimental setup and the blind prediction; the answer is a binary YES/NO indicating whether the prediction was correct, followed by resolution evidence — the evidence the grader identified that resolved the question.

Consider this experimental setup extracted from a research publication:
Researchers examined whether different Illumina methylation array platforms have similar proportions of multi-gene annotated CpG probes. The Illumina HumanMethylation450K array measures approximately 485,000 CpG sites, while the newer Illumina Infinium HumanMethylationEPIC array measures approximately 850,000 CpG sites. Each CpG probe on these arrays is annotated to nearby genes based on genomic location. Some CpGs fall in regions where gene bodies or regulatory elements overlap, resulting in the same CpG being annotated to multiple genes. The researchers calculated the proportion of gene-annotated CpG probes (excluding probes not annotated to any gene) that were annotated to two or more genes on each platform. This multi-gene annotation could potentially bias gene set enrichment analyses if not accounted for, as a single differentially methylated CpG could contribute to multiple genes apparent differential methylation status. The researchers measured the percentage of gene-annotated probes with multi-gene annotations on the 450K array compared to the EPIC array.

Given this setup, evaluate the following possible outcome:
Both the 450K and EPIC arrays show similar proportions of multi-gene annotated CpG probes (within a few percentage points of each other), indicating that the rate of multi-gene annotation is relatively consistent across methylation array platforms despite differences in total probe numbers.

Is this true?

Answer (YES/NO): YES